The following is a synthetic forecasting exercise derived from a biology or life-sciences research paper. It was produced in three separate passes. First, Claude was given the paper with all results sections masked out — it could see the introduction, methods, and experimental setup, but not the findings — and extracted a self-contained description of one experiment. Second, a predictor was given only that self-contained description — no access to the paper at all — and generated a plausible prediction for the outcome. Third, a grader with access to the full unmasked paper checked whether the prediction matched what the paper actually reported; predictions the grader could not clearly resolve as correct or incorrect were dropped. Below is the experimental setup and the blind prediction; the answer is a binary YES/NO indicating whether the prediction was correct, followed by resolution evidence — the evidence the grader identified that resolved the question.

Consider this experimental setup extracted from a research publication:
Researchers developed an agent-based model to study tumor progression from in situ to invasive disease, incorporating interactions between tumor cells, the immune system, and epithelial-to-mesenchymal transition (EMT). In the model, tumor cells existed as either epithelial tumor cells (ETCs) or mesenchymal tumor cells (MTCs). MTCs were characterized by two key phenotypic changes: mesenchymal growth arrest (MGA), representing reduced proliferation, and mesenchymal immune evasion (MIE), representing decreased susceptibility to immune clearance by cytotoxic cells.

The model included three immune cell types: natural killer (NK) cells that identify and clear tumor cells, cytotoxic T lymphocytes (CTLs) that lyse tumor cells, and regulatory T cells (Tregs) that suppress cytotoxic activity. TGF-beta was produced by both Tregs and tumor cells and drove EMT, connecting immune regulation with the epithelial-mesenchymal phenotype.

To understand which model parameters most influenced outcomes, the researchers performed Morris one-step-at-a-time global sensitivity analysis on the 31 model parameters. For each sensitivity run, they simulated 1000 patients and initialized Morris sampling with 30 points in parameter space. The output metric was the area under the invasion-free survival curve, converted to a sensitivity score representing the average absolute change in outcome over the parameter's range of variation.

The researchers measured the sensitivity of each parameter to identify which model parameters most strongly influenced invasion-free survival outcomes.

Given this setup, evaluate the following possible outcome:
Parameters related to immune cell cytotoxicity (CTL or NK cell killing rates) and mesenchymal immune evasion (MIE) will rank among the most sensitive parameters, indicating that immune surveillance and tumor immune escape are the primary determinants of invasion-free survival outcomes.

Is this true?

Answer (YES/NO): NO